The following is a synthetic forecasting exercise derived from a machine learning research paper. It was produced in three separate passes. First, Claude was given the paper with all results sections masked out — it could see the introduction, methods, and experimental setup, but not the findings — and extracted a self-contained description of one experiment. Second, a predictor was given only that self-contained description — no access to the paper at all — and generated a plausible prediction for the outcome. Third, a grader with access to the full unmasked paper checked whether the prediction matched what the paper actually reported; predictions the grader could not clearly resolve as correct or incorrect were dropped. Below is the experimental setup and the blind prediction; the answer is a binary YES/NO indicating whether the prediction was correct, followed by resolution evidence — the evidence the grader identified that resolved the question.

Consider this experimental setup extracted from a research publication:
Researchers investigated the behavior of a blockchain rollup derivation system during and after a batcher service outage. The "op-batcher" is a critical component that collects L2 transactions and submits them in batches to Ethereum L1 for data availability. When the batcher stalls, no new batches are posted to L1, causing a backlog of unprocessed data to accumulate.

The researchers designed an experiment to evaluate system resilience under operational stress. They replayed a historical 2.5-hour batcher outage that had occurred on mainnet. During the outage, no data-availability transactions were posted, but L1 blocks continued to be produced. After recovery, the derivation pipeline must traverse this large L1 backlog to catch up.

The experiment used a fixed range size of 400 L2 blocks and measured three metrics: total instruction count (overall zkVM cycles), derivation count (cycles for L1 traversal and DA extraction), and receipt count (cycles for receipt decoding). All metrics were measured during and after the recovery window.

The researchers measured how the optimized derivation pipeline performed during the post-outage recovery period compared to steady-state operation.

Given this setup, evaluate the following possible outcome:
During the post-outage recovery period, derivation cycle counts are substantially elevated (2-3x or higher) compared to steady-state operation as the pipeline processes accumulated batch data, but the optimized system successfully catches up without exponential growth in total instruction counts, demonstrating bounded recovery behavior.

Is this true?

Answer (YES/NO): NO